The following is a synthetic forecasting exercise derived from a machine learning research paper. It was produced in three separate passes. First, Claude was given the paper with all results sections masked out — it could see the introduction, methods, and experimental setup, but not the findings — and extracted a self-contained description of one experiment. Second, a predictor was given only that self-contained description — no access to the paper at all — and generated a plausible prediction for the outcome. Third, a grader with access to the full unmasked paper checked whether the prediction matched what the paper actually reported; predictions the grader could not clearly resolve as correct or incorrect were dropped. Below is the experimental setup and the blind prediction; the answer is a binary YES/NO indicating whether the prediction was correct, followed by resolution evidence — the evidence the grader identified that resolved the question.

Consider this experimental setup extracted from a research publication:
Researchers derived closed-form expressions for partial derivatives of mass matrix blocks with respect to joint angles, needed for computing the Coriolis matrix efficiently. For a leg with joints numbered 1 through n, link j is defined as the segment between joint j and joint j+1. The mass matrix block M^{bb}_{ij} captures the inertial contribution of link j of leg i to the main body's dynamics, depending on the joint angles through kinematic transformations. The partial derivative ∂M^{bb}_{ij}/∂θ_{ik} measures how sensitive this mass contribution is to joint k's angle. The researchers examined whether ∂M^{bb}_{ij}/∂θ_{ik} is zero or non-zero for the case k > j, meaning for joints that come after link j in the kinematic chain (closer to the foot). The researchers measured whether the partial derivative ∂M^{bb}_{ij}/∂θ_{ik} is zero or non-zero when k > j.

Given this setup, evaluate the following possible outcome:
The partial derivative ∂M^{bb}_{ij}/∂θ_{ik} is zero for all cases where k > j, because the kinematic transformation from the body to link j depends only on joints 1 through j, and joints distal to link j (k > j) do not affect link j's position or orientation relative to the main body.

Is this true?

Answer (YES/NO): YES